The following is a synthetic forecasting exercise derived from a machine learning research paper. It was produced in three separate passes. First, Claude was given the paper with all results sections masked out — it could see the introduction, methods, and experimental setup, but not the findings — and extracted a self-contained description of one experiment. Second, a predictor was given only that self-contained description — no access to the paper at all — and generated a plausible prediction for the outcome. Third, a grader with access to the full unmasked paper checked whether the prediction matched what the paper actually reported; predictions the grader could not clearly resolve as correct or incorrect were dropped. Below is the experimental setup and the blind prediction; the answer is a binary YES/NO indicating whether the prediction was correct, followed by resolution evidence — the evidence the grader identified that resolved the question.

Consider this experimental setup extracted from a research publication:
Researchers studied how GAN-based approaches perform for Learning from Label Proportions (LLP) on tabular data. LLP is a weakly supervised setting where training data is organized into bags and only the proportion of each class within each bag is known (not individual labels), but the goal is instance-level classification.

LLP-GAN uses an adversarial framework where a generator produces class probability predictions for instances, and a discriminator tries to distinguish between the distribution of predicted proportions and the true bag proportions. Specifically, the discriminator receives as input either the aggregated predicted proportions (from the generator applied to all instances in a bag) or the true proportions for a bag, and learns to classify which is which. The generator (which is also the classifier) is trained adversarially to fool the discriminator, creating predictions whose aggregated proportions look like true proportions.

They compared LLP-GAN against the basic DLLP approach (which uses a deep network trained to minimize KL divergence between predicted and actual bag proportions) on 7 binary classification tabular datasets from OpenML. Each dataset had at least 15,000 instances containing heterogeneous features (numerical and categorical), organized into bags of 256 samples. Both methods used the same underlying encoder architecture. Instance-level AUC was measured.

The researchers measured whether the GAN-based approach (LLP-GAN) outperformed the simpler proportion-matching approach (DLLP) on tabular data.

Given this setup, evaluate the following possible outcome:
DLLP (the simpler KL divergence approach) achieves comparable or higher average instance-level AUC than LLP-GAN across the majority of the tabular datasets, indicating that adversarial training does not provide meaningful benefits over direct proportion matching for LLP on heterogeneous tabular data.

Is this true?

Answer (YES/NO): YES